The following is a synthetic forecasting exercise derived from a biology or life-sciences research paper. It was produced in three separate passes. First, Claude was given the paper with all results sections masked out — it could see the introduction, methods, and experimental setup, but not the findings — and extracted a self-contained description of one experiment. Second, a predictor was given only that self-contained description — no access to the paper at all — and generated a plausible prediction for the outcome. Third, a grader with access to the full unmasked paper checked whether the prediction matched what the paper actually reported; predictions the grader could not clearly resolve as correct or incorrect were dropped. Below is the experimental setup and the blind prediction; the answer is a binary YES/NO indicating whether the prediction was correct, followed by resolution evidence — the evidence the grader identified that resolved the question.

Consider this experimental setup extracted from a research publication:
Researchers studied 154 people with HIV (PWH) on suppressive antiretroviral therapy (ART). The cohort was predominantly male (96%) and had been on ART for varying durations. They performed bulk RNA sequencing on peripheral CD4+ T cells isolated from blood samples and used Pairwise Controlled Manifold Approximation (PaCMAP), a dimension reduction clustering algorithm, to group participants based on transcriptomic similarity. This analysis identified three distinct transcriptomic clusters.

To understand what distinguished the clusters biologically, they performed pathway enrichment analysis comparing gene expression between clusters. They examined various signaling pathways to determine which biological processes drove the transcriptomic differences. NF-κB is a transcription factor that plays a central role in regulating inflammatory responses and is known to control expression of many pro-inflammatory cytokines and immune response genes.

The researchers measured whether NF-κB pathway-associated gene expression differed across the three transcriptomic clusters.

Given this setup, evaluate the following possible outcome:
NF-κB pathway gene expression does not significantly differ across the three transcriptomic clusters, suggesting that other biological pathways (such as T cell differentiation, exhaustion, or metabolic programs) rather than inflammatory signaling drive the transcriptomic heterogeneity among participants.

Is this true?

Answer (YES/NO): NO